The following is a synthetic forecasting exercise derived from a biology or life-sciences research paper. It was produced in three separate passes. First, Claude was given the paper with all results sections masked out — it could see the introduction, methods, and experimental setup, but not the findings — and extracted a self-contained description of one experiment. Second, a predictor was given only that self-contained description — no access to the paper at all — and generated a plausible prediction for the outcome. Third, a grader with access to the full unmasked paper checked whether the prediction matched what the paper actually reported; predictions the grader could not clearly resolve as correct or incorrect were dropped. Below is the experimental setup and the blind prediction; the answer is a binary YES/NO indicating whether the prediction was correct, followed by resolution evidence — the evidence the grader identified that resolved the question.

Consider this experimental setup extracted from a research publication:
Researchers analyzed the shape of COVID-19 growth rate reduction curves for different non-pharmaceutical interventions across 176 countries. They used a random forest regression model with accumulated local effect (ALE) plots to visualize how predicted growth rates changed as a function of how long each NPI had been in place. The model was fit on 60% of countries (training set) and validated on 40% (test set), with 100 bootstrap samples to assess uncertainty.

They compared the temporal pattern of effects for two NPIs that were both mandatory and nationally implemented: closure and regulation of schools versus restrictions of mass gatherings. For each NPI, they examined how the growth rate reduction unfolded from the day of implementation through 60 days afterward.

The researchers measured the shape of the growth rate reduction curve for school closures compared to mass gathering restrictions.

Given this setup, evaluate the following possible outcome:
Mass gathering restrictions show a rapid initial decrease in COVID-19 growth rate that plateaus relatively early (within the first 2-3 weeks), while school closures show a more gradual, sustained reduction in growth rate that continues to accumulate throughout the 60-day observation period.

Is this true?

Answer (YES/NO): NO